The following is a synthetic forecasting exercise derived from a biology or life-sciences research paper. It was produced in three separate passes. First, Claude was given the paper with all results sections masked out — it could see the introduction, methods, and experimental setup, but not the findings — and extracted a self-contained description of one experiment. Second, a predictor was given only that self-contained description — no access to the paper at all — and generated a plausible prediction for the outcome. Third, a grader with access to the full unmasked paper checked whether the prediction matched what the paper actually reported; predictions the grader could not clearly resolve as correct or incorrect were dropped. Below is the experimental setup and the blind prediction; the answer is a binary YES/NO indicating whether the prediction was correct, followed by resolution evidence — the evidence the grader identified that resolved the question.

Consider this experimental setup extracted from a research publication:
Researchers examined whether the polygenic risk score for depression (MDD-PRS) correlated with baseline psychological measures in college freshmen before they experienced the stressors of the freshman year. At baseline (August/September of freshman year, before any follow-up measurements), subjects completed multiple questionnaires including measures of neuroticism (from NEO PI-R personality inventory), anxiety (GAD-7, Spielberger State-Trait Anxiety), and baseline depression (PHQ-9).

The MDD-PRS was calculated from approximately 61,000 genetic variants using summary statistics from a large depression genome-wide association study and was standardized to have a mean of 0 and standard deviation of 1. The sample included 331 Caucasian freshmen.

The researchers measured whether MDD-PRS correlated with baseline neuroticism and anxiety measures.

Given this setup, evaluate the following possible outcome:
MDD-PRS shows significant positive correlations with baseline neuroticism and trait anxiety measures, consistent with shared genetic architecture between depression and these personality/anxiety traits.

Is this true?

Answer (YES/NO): NO